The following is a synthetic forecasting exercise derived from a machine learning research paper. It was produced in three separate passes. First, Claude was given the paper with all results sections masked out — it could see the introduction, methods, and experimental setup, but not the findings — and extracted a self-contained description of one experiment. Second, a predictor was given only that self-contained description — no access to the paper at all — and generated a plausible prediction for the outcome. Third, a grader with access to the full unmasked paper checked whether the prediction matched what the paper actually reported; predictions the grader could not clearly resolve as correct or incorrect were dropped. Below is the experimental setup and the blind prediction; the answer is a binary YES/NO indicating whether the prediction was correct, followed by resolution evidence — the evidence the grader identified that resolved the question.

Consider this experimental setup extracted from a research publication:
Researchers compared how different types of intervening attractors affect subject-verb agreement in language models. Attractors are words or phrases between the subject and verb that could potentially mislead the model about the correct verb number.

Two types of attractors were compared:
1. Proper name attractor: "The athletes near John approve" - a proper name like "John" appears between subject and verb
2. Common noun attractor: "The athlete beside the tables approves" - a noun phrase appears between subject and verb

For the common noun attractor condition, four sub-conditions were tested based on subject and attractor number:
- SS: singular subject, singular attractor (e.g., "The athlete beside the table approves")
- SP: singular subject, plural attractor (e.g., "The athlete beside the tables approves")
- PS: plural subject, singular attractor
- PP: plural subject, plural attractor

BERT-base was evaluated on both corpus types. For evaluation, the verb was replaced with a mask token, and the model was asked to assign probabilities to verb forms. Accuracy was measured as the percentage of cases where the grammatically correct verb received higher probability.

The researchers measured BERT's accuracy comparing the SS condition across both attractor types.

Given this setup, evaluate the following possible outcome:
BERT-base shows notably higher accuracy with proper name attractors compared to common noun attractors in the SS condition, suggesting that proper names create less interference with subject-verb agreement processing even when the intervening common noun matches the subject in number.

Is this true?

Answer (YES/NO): NO